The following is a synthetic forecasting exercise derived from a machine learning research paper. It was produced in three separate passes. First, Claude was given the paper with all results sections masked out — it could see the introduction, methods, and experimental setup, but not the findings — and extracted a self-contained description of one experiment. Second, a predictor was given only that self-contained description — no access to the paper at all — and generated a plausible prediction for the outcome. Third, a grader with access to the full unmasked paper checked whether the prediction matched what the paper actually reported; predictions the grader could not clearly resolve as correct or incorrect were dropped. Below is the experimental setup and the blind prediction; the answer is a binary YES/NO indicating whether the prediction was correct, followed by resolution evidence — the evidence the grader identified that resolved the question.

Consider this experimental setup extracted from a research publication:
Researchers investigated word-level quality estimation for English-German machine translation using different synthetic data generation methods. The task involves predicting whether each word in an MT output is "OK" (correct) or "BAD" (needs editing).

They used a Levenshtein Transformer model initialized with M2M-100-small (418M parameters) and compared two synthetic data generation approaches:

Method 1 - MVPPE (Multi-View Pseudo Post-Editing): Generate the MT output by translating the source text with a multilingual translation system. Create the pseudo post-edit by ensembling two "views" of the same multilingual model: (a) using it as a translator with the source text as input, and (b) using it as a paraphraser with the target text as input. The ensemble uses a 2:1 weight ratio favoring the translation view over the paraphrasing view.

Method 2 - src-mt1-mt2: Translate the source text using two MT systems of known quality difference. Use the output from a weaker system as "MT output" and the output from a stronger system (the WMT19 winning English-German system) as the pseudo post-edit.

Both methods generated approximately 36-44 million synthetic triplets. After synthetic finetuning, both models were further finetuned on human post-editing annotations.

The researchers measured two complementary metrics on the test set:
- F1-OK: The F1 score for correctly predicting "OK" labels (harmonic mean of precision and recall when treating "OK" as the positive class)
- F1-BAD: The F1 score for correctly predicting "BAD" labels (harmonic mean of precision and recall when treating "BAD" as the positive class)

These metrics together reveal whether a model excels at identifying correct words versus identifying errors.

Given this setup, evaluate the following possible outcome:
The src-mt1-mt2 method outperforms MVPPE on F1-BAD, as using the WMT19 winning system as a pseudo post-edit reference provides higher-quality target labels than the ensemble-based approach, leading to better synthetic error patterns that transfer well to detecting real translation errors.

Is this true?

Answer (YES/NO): YES